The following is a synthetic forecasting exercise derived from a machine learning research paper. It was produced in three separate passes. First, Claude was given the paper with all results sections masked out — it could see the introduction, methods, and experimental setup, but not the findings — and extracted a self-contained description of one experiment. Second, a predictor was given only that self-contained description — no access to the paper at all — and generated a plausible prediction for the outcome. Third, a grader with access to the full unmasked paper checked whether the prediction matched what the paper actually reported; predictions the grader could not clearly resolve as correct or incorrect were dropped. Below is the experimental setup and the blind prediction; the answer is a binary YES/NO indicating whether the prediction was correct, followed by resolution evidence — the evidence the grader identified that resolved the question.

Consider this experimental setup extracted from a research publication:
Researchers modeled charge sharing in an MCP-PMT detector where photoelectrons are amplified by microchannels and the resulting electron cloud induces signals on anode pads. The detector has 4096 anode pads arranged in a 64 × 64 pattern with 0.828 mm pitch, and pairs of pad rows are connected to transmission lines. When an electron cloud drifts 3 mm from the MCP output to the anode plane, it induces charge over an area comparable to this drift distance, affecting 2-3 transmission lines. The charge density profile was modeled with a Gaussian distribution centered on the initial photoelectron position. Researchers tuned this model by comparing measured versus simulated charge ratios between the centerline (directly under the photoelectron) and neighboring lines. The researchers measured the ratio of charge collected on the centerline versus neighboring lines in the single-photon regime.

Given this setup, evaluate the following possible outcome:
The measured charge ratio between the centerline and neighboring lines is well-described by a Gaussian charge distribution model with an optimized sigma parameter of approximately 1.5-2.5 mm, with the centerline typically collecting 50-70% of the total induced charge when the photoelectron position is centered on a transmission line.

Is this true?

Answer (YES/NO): NO